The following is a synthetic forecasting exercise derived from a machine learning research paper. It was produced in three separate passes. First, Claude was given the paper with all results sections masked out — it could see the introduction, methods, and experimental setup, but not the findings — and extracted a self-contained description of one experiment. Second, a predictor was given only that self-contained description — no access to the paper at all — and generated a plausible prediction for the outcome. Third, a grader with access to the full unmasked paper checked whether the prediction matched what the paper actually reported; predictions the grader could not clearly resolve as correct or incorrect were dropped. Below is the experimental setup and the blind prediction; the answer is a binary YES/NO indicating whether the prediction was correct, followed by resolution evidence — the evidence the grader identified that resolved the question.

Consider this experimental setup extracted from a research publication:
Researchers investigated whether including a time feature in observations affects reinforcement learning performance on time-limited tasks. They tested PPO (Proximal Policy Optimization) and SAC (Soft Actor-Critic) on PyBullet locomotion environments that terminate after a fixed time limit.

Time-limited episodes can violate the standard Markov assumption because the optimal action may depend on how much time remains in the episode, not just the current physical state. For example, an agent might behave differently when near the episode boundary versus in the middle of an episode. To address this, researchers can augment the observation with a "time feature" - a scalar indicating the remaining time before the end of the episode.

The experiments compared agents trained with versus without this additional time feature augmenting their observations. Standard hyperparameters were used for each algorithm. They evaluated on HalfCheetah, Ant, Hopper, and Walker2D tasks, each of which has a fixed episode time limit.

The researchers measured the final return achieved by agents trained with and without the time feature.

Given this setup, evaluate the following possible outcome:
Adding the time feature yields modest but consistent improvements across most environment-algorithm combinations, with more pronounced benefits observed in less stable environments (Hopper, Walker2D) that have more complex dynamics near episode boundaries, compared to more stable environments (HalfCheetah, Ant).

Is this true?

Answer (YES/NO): NO